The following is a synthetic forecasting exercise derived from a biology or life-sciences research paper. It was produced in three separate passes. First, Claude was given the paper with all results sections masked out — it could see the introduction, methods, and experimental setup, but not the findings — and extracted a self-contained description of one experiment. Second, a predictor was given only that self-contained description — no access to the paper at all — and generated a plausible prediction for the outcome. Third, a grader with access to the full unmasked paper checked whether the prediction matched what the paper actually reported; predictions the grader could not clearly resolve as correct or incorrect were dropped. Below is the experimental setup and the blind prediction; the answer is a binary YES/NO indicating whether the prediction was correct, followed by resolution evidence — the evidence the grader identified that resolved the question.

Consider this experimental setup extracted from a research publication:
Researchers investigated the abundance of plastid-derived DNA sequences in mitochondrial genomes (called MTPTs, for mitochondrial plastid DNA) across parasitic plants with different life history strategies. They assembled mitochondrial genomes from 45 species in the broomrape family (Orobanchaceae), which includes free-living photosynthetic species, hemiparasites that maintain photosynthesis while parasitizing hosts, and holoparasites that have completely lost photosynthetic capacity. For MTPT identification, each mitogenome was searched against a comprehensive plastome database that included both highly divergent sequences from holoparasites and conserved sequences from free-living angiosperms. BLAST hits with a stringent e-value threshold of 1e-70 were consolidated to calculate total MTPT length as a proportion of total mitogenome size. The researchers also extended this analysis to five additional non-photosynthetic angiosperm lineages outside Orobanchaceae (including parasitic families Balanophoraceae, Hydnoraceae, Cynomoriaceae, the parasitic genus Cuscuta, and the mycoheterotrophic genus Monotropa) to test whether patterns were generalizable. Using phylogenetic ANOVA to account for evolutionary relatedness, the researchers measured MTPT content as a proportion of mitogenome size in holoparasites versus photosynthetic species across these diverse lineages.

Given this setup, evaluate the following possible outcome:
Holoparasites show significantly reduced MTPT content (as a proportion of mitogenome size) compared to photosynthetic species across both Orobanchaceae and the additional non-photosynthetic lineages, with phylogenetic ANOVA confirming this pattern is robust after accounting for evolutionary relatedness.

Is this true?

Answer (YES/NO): YES